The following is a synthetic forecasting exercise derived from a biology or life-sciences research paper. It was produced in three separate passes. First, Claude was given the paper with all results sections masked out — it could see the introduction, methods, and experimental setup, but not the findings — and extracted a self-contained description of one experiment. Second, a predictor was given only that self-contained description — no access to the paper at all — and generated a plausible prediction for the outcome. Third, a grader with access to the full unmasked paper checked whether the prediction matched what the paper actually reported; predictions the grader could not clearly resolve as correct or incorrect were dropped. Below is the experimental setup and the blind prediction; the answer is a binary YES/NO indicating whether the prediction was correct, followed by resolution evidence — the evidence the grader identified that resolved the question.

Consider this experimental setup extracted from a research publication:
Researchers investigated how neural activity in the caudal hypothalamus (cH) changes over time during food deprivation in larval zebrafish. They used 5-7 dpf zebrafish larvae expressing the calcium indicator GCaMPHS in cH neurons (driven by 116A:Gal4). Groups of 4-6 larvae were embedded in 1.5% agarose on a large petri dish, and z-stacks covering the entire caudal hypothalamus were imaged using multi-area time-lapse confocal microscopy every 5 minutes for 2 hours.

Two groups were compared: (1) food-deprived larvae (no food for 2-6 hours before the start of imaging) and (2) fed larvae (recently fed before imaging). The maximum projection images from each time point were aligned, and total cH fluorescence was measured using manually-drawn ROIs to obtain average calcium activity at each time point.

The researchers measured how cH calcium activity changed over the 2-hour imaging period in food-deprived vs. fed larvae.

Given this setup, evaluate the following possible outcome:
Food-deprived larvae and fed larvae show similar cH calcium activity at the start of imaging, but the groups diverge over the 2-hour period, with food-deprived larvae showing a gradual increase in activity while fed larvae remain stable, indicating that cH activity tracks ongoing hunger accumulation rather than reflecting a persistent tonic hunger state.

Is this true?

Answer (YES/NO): NO